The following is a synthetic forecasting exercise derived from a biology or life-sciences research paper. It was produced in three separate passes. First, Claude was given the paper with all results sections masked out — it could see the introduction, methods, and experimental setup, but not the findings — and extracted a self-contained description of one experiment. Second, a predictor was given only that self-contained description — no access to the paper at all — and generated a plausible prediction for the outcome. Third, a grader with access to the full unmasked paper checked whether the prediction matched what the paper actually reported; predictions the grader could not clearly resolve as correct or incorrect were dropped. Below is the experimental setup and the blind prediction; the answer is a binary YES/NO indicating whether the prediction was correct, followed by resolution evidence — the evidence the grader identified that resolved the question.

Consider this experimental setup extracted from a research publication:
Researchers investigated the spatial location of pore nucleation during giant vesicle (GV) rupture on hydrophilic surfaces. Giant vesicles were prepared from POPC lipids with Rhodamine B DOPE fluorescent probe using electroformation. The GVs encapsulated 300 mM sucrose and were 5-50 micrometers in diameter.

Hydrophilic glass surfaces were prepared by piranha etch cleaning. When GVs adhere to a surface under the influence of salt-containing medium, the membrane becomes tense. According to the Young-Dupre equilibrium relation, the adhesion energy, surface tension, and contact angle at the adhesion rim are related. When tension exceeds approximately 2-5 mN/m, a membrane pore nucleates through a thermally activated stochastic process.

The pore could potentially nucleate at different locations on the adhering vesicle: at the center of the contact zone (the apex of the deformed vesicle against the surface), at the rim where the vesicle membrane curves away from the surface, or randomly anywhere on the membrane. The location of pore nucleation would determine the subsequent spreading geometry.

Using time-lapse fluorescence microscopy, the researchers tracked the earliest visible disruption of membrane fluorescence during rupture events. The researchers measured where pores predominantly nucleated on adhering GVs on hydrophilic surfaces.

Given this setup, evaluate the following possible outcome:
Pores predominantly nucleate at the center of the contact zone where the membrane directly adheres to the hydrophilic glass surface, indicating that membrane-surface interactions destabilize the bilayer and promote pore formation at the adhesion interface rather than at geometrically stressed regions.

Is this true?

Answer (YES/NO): NO